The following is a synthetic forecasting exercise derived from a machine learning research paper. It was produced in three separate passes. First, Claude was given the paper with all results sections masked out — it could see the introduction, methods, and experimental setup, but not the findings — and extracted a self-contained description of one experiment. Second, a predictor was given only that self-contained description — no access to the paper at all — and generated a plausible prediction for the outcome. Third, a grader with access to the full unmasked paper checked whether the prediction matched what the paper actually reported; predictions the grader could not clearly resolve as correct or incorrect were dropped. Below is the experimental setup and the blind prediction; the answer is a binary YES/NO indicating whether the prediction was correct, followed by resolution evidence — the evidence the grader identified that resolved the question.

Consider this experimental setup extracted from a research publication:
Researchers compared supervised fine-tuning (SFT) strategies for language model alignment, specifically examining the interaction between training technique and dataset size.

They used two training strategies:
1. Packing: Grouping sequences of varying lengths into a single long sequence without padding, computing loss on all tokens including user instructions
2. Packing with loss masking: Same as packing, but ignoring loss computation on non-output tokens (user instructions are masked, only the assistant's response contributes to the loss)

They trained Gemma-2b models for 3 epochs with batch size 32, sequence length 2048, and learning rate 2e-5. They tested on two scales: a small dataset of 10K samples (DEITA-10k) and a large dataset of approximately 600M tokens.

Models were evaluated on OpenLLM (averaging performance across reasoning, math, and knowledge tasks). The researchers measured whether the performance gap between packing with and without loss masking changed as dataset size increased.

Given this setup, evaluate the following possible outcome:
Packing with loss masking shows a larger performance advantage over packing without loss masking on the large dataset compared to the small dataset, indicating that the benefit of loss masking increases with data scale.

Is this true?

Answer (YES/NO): YES